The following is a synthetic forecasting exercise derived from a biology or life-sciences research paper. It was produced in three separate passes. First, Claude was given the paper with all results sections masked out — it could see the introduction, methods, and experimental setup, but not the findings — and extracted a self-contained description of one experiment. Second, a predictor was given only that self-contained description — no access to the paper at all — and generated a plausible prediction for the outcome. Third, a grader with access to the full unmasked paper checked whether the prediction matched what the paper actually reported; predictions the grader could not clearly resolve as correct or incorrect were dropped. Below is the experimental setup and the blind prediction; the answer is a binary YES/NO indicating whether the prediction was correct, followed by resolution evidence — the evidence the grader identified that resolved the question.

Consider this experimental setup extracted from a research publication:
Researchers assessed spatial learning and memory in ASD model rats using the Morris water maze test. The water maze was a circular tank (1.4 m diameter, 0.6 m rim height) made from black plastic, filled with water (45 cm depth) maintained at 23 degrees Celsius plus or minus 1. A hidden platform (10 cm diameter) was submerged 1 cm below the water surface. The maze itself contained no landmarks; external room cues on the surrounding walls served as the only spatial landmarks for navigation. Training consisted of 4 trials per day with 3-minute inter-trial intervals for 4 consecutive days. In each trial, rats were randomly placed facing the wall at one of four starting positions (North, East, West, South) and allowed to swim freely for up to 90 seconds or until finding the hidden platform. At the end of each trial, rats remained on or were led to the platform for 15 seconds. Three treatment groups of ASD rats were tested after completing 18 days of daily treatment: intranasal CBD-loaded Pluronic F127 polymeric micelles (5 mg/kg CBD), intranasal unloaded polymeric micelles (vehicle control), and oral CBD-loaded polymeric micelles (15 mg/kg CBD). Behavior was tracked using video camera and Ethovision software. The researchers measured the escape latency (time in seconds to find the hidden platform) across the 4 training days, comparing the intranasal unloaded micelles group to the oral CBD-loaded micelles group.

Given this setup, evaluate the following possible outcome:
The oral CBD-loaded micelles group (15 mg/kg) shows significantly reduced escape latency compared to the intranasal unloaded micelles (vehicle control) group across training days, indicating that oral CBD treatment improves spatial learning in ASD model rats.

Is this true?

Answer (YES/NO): NO